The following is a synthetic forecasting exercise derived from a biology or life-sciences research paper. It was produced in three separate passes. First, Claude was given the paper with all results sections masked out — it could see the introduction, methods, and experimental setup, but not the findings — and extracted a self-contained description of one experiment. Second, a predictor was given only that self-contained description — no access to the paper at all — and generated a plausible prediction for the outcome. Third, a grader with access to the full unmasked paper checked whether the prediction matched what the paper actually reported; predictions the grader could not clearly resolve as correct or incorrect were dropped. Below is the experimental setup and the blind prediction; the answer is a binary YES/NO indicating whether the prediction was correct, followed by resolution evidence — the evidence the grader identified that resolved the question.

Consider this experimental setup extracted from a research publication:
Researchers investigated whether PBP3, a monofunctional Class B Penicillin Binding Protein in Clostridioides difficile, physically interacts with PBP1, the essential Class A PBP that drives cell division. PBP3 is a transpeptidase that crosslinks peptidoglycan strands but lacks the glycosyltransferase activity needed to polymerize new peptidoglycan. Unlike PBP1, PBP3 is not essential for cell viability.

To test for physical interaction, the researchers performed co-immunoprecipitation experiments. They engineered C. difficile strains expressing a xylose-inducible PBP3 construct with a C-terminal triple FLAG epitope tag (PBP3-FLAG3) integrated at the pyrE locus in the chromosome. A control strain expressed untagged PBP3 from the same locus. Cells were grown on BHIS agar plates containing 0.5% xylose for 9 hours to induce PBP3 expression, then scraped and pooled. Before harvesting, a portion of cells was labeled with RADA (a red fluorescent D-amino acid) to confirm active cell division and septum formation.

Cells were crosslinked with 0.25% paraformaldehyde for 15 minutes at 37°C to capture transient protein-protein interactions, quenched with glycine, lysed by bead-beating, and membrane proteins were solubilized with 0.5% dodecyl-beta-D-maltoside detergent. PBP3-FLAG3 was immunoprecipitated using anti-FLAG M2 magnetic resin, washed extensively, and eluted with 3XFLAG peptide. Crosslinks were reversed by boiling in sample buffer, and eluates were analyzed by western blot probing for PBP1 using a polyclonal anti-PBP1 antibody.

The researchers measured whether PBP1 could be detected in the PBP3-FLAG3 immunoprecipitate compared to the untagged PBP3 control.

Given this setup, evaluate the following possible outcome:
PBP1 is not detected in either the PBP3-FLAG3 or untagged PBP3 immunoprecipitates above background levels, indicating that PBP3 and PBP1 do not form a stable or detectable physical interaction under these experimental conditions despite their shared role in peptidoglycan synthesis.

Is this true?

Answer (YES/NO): NO